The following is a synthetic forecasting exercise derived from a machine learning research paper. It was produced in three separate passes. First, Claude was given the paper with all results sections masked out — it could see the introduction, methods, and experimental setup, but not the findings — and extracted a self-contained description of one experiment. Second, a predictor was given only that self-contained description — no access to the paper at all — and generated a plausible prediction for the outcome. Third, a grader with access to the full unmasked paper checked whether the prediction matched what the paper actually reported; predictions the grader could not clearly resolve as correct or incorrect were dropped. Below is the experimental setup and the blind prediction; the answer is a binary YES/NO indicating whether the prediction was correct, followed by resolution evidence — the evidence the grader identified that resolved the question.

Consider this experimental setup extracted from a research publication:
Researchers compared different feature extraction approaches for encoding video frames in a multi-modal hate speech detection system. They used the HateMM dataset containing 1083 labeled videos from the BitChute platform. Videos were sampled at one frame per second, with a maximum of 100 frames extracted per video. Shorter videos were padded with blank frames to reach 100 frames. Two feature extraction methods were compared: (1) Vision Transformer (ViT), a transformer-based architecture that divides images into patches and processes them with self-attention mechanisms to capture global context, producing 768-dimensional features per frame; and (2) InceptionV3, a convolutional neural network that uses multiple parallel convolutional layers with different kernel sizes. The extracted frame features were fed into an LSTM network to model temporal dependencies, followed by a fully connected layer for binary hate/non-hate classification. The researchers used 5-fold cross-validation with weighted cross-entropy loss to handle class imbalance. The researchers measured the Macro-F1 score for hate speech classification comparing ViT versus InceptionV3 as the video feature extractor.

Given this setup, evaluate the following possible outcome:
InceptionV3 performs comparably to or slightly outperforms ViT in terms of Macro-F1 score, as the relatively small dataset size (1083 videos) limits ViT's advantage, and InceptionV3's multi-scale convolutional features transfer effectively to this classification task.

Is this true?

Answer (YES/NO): NO